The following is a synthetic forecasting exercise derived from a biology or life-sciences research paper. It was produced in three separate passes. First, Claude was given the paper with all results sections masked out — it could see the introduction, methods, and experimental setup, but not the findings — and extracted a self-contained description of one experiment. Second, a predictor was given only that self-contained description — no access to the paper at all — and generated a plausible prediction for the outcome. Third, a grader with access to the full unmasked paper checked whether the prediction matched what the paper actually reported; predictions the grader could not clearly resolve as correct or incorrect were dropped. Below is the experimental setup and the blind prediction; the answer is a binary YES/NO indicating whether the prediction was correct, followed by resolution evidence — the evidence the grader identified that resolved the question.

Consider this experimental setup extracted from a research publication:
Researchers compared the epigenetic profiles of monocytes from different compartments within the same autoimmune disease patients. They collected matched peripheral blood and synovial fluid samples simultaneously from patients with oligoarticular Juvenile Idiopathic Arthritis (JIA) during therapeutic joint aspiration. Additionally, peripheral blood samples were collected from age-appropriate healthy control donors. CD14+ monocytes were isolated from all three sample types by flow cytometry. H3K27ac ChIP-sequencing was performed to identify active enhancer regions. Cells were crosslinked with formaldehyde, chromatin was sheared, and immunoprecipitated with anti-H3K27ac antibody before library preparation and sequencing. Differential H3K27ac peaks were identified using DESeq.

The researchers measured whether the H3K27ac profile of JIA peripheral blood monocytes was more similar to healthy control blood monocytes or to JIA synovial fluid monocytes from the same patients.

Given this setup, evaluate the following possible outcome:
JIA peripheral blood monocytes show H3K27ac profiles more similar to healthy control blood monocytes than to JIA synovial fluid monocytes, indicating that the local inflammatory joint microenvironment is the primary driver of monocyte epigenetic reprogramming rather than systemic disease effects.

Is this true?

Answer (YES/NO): YES